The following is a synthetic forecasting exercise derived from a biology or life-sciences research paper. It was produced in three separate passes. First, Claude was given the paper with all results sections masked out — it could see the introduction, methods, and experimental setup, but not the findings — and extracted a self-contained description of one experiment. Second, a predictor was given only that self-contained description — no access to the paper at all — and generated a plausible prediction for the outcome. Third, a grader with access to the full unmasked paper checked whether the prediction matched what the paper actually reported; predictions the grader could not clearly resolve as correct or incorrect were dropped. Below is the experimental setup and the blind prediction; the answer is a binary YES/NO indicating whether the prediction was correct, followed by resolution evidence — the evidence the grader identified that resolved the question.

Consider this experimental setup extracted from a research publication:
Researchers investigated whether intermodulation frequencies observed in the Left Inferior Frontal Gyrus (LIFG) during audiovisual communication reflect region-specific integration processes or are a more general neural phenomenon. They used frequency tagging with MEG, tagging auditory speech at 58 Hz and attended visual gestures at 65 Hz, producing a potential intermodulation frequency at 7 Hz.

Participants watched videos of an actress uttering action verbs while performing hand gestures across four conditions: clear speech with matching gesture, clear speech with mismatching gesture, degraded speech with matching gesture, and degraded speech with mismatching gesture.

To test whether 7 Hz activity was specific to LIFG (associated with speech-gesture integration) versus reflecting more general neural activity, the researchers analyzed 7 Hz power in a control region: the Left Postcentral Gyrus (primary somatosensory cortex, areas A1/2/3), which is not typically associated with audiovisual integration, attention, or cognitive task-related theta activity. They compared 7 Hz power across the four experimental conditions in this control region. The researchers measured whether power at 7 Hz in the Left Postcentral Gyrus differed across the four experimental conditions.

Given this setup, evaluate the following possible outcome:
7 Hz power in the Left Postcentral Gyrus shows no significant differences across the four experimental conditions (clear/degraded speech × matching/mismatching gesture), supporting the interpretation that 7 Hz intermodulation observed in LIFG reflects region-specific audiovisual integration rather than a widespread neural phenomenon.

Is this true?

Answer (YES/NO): YES